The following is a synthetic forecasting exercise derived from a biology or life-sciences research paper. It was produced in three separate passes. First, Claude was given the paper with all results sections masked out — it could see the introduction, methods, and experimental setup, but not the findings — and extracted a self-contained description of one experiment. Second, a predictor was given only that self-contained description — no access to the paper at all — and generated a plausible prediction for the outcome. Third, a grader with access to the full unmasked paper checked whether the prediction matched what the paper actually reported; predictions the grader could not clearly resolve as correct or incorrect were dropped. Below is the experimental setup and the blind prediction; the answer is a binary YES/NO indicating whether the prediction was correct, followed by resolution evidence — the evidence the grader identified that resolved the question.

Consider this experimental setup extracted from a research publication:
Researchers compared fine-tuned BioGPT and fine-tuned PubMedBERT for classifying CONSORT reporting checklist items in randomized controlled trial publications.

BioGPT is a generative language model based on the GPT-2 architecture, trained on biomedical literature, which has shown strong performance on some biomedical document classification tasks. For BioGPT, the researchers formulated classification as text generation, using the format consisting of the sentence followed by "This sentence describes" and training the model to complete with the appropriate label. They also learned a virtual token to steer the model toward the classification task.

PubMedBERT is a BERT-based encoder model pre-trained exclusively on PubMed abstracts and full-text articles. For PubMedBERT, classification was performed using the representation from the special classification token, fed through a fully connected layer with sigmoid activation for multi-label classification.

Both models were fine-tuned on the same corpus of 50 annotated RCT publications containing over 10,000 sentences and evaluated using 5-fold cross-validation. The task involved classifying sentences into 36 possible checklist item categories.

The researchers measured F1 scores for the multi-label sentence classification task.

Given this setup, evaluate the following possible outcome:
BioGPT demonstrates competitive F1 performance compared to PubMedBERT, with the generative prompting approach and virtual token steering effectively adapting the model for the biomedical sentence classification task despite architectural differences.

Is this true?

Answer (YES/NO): NO